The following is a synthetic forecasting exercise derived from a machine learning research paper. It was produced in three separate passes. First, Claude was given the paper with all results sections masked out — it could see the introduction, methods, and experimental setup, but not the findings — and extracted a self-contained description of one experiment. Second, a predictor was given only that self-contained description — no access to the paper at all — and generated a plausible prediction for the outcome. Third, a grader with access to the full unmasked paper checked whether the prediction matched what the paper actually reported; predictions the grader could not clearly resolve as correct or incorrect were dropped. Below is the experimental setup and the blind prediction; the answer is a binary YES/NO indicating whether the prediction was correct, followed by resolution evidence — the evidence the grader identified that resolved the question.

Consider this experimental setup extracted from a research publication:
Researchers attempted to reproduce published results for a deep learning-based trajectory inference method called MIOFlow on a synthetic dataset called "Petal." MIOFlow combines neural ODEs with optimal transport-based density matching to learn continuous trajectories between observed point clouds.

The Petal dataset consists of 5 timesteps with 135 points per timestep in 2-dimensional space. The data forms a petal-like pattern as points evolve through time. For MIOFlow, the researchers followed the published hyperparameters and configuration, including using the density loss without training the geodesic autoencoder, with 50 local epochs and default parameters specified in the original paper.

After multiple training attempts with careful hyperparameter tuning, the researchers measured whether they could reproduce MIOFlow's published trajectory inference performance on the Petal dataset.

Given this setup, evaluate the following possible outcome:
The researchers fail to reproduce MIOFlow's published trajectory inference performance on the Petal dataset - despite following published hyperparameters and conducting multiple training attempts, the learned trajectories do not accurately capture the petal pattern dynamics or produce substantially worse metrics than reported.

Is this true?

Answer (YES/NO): YES